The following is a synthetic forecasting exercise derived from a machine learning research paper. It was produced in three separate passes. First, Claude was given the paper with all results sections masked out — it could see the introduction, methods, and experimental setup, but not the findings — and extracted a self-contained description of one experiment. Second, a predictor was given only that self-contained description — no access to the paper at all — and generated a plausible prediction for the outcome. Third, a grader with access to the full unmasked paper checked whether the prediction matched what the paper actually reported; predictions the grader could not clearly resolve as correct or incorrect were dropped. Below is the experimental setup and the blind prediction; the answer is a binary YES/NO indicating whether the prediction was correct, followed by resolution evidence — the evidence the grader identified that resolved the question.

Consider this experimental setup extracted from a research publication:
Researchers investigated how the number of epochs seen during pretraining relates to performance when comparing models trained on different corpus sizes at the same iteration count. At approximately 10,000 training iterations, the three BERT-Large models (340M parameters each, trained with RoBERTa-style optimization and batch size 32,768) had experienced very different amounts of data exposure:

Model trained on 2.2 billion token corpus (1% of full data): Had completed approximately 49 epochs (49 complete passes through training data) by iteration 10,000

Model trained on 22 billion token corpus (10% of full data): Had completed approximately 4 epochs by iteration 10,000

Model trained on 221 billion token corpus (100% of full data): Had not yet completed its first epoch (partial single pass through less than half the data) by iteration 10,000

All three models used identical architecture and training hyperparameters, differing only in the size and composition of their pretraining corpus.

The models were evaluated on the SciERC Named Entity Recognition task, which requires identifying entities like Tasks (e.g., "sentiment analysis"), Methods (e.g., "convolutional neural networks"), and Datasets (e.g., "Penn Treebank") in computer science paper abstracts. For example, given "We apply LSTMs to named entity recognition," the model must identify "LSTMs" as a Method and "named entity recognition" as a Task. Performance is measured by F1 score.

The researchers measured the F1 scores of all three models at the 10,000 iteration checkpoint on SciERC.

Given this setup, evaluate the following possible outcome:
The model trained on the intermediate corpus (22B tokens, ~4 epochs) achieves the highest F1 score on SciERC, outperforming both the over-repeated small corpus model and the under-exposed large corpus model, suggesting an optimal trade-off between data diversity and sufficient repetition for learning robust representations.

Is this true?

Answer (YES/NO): NO